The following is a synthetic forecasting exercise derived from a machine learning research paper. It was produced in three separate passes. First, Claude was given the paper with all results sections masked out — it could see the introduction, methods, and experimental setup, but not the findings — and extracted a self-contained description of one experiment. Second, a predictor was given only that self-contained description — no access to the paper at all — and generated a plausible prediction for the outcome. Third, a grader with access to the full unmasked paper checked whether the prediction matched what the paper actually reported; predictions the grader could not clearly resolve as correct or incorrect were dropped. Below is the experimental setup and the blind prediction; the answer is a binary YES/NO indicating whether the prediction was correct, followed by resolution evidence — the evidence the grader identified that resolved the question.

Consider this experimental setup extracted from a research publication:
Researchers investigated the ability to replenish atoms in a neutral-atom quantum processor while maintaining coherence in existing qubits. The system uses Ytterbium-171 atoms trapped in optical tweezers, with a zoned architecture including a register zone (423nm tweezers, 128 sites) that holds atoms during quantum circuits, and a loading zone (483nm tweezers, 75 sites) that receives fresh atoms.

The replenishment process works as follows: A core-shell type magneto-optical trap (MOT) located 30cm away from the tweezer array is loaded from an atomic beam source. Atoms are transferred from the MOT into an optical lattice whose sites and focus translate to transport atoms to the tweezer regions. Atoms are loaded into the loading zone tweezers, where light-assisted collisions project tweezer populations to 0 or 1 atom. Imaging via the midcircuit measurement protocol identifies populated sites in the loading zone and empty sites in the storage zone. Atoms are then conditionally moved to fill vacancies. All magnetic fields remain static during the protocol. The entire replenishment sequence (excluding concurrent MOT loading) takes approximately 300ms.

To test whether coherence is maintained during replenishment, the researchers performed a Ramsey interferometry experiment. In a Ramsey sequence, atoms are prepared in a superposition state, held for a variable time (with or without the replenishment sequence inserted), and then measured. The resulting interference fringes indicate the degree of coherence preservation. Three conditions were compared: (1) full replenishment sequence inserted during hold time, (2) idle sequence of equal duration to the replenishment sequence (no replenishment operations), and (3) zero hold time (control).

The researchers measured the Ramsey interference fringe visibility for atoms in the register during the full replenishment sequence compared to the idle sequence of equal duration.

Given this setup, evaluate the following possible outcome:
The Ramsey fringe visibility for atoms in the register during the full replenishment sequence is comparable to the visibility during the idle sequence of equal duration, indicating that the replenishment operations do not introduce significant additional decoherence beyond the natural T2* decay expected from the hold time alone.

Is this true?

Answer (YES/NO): YES